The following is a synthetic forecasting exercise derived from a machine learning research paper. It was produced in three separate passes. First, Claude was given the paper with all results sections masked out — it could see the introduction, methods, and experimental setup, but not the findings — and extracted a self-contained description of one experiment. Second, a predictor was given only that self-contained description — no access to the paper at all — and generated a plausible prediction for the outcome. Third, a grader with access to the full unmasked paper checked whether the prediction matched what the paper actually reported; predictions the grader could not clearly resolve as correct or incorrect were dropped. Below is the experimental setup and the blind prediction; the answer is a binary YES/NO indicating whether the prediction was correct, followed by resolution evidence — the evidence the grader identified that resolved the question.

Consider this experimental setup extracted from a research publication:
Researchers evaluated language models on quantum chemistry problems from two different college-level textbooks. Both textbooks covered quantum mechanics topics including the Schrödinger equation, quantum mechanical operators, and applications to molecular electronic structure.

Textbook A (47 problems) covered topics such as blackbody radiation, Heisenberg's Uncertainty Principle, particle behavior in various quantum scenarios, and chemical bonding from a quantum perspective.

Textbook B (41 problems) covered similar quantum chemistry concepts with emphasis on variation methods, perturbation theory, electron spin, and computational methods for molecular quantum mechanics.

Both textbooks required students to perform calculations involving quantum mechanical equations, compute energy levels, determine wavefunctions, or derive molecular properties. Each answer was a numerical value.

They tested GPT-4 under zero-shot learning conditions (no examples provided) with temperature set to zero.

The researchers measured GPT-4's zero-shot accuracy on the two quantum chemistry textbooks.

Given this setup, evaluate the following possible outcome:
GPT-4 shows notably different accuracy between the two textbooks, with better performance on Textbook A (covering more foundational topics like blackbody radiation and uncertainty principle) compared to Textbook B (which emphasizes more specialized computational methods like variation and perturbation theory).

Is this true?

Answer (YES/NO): NO